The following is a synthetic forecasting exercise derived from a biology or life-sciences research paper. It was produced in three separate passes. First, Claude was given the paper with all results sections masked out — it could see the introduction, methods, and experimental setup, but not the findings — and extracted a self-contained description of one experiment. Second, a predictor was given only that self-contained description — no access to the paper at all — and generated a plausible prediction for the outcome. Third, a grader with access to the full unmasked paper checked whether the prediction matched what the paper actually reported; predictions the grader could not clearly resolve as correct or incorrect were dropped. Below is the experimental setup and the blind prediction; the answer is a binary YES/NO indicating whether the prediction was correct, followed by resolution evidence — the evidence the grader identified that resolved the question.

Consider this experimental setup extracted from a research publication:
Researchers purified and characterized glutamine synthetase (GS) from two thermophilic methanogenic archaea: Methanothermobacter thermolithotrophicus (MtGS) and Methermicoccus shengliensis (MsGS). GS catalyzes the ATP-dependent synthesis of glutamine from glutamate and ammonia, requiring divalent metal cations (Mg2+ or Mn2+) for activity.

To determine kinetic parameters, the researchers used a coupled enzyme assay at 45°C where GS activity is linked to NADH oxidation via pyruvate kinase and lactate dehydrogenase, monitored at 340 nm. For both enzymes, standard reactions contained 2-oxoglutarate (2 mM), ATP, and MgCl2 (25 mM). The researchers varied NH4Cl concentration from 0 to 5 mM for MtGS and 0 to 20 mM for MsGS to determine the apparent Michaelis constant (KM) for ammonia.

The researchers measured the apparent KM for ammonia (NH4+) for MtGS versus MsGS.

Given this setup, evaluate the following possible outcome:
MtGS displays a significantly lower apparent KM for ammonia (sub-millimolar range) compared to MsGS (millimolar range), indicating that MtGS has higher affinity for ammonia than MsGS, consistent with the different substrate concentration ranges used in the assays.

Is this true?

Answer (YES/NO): NO